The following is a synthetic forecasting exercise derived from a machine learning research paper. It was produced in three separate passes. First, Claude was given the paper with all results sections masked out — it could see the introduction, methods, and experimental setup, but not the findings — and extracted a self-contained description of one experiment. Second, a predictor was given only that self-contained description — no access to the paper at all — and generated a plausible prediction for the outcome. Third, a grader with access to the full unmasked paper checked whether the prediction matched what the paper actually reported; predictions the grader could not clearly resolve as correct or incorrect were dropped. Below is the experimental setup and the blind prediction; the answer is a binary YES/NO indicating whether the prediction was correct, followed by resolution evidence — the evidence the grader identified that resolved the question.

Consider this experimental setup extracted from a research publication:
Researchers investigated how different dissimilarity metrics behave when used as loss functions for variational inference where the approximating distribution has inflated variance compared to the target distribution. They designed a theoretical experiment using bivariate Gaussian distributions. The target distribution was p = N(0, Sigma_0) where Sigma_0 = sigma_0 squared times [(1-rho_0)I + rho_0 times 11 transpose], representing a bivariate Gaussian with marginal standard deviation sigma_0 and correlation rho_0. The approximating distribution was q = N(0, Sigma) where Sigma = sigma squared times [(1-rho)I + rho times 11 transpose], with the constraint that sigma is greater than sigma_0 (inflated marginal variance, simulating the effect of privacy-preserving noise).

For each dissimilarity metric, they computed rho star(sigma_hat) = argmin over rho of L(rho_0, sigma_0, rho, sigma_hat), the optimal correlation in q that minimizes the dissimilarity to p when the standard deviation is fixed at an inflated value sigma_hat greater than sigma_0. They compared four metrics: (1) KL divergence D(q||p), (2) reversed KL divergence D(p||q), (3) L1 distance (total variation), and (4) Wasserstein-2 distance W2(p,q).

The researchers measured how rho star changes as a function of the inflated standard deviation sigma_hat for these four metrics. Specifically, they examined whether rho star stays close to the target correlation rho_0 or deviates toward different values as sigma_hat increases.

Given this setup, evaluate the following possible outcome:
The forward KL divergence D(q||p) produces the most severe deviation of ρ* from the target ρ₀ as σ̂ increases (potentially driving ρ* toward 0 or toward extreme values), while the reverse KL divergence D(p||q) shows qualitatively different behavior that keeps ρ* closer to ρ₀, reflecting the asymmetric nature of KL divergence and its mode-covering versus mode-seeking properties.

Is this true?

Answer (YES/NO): NO